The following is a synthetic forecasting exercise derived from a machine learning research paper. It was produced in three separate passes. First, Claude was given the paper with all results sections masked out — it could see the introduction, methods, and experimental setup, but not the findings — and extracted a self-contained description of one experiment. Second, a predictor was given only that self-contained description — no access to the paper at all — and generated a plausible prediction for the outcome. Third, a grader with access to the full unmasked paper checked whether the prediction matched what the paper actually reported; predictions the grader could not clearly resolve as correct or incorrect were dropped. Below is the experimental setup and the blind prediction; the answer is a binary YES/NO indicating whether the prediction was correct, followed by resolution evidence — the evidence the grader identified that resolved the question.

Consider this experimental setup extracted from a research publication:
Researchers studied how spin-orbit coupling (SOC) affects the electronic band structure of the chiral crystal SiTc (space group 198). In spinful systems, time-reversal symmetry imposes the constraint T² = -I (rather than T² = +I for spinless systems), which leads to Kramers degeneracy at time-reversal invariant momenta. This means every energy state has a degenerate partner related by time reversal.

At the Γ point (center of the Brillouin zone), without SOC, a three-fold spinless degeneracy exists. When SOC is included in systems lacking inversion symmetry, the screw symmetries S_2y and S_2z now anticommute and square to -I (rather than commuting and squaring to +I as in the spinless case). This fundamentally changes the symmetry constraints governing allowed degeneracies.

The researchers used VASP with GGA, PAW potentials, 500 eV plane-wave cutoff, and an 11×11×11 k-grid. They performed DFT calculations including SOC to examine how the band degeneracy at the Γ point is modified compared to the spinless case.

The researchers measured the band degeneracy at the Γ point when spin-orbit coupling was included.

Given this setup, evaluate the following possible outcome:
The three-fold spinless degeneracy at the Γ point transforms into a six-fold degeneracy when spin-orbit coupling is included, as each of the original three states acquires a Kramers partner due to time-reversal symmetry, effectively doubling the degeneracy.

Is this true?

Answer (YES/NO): NO